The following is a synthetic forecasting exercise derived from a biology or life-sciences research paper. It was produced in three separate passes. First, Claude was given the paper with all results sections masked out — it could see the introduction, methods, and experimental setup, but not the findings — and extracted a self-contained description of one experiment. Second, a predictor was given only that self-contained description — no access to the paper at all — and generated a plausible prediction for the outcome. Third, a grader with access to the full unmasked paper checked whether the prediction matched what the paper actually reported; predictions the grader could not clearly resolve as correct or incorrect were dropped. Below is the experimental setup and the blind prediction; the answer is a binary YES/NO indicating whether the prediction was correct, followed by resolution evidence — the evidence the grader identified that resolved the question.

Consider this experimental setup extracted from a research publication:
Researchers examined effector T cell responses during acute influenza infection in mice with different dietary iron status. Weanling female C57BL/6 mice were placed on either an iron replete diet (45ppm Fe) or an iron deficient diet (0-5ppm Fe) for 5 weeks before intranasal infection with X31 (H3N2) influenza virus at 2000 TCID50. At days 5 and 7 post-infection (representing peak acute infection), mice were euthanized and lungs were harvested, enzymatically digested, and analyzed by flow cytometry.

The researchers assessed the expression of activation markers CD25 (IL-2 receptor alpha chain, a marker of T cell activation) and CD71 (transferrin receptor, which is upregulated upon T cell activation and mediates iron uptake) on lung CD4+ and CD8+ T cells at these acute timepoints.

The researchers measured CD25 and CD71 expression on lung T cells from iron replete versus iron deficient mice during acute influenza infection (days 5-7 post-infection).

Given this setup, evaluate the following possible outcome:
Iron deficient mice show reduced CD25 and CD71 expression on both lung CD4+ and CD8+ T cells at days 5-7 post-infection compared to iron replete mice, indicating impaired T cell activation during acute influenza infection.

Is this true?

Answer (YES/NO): NO